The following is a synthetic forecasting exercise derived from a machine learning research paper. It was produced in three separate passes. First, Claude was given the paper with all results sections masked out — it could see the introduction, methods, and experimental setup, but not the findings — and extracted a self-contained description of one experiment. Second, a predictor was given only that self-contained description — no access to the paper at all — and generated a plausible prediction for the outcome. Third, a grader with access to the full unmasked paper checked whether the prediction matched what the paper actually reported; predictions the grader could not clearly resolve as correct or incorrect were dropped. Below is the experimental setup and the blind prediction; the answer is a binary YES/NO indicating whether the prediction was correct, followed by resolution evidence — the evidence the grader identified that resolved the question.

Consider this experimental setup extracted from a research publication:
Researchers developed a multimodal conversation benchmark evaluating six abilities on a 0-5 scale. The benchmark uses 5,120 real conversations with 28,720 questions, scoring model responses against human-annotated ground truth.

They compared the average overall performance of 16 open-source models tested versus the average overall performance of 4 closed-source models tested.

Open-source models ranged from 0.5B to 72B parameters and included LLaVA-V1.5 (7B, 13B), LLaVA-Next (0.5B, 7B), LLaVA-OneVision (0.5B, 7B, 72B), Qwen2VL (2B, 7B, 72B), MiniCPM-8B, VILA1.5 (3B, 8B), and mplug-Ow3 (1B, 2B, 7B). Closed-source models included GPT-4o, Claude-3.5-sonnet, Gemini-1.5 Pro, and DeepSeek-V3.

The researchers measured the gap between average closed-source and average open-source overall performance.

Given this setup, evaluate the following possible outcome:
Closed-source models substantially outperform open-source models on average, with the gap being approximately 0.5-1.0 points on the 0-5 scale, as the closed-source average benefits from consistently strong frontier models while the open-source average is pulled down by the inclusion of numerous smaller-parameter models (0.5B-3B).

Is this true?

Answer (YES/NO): NO